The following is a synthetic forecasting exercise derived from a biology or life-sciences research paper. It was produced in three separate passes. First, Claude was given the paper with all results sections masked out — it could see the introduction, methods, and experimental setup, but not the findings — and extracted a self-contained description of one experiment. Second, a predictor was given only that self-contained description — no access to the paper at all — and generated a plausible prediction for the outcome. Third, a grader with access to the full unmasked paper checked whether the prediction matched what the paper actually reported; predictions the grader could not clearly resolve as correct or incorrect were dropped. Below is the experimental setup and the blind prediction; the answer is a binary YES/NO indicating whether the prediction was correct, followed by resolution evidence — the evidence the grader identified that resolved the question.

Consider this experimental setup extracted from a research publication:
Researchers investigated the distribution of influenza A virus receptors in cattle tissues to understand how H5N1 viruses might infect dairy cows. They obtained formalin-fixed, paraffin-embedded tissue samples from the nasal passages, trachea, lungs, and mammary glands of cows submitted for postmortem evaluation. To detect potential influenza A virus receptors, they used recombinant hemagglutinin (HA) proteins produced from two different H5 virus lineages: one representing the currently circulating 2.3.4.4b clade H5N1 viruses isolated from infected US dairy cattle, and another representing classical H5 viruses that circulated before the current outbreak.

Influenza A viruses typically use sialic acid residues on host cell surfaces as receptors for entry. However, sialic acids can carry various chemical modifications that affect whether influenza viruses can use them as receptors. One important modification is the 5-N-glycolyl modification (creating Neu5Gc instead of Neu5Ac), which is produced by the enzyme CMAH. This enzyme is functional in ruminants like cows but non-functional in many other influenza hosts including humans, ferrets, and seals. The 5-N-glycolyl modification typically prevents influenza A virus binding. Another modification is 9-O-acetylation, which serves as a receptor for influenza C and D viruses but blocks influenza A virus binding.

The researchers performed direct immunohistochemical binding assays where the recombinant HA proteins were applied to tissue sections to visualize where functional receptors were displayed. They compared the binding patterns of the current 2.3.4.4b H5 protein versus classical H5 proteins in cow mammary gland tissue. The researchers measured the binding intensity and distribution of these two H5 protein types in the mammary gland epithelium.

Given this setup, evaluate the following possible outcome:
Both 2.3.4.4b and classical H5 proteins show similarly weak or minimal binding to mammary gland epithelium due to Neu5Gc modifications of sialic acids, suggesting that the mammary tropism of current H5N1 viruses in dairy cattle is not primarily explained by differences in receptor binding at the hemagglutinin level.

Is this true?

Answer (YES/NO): NO